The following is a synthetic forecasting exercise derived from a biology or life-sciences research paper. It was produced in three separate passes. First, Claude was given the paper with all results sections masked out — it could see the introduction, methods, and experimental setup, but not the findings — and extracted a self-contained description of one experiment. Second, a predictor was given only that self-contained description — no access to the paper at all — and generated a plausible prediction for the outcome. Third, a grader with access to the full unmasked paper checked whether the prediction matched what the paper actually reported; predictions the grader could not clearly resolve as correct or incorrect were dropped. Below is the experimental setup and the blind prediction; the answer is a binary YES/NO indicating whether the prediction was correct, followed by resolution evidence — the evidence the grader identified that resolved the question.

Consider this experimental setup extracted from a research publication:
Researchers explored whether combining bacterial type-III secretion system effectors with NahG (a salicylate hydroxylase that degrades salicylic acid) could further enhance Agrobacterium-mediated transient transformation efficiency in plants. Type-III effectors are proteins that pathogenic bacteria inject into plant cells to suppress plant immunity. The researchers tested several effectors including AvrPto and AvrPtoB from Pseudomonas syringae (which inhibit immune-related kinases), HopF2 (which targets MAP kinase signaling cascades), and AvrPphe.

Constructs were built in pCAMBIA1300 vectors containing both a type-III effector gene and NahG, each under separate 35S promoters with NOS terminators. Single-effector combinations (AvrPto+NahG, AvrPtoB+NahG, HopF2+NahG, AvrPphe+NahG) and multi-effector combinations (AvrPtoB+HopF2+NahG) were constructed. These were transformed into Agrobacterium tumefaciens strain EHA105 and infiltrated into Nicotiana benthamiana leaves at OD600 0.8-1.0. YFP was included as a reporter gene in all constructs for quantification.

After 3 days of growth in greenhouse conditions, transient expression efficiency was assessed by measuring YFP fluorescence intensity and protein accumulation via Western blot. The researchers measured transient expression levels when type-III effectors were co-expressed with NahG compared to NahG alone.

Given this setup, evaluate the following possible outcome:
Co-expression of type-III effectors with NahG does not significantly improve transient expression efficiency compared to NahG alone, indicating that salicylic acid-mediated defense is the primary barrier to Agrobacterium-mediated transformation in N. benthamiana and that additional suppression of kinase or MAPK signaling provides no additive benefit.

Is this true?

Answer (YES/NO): YES